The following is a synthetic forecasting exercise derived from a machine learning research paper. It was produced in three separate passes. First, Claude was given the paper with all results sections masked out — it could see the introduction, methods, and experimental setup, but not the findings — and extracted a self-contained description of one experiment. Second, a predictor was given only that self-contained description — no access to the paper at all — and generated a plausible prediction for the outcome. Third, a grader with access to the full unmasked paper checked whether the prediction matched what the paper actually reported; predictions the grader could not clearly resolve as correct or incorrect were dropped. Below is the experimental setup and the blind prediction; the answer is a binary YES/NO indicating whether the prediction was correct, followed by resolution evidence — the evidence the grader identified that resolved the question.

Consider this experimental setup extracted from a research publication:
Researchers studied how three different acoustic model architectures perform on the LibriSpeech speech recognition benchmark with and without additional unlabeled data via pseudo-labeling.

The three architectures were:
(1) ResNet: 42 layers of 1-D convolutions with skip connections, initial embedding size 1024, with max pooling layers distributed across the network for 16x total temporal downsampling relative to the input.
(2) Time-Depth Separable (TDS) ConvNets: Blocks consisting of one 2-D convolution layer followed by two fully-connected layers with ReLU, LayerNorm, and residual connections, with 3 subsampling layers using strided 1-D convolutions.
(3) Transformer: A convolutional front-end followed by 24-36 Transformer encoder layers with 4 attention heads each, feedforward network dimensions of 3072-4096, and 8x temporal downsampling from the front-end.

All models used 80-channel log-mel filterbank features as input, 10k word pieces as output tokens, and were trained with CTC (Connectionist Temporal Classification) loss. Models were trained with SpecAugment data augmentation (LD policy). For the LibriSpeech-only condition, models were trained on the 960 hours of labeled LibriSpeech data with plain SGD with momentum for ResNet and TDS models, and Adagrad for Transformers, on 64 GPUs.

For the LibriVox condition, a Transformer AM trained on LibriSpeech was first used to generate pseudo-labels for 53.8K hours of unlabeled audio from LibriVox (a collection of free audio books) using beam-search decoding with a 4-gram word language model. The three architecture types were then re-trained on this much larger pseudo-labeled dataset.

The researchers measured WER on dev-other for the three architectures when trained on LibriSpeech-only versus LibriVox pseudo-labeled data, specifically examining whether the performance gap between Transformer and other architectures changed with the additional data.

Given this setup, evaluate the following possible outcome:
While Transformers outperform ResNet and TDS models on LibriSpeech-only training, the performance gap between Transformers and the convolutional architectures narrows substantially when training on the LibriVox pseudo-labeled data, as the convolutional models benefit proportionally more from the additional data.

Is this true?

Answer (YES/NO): YES